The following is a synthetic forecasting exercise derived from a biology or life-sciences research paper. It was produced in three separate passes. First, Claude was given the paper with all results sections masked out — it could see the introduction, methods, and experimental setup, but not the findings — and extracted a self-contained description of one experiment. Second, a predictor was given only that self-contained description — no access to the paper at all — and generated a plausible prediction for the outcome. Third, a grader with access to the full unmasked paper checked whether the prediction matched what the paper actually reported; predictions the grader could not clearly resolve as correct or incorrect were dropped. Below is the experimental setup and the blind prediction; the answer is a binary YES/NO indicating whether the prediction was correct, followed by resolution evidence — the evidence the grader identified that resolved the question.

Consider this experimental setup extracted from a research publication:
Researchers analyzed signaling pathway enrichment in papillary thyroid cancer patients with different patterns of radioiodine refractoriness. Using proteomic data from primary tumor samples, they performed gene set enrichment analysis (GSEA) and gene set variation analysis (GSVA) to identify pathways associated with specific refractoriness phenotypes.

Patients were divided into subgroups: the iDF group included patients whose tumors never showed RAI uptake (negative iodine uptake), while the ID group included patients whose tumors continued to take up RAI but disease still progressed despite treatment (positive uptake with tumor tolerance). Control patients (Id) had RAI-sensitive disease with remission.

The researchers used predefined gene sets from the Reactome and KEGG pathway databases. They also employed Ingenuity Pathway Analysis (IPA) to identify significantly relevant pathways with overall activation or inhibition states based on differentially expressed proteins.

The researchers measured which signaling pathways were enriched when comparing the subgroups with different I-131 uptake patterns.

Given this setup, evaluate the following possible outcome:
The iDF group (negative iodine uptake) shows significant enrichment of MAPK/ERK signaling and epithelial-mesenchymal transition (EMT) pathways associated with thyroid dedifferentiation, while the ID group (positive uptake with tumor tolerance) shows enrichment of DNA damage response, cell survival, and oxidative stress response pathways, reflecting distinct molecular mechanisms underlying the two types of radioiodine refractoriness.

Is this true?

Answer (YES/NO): NO